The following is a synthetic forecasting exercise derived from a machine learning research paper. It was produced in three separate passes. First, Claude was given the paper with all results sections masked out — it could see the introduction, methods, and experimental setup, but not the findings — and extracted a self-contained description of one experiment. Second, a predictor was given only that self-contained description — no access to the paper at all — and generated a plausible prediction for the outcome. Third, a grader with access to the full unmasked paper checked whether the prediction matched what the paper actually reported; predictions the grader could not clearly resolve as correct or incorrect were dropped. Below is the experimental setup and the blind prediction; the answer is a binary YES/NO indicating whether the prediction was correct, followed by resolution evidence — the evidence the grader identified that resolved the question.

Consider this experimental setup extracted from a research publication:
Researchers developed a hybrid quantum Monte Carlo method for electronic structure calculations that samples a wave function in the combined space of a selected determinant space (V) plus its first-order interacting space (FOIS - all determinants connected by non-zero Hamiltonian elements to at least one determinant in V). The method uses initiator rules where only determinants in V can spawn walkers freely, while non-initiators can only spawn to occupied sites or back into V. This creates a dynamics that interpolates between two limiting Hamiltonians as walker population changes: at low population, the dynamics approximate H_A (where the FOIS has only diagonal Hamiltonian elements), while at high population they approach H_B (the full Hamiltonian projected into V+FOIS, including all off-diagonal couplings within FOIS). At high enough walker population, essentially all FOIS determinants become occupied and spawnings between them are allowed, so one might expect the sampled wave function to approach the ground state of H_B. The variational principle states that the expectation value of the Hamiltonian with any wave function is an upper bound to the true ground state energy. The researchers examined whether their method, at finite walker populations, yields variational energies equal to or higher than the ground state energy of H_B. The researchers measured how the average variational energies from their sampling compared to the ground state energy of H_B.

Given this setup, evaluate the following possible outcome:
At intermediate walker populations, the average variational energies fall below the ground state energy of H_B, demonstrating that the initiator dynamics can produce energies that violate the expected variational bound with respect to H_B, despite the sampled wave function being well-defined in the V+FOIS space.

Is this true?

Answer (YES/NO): NO